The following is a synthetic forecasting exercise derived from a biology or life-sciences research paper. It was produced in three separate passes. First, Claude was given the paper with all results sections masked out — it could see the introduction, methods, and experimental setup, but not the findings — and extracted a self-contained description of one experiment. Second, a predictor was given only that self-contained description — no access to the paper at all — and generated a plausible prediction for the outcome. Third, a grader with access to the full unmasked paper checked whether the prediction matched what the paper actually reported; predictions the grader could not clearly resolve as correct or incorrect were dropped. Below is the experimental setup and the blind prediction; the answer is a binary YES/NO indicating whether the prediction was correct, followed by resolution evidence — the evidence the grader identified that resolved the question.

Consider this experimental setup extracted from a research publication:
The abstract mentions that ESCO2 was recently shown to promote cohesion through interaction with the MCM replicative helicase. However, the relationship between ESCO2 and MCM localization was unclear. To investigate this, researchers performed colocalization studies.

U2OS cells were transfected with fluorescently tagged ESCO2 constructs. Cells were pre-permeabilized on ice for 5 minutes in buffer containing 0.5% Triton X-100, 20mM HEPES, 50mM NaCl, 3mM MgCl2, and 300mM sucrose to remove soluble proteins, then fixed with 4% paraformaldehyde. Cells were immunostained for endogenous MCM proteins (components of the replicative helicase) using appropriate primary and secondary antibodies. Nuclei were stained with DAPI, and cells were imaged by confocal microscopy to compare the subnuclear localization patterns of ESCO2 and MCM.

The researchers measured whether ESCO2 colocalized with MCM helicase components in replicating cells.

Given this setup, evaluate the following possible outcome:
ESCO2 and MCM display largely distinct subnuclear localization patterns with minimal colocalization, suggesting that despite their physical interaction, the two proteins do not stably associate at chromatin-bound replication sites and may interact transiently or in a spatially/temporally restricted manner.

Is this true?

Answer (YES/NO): YES